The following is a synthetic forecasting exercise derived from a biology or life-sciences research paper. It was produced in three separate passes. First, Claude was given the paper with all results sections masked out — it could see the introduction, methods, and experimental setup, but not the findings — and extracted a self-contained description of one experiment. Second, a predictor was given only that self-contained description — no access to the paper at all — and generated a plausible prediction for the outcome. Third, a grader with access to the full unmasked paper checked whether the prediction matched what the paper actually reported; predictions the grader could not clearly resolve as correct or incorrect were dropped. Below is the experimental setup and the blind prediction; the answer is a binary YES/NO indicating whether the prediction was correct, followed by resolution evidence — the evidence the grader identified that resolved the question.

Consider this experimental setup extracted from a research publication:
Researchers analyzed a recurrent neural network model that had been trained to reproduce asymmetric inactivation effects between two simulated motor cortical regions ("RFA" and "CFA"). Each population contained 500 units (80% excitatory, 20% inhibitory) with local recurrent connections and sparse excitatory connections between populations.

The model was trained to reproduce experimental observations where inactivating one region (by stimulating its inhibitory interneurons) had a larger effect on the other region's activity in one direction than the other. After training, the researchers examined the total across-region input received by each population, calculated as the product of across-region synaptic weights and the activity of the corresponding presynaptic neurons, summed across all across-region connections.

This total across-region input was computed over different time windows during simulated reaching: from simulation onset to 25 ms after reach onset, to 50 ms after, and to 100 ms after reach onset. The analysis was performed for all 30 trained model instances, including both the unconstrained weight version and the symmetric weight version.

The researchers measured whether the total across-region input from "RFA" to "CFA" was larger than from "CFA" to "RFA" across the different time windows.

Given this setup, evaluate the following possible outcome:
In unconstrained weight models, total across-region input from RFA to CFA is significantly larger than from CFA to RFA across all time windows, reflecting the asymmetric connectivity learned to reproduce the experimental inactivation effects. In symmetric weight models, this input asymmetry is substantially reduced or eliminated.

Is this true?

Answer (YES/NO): NO